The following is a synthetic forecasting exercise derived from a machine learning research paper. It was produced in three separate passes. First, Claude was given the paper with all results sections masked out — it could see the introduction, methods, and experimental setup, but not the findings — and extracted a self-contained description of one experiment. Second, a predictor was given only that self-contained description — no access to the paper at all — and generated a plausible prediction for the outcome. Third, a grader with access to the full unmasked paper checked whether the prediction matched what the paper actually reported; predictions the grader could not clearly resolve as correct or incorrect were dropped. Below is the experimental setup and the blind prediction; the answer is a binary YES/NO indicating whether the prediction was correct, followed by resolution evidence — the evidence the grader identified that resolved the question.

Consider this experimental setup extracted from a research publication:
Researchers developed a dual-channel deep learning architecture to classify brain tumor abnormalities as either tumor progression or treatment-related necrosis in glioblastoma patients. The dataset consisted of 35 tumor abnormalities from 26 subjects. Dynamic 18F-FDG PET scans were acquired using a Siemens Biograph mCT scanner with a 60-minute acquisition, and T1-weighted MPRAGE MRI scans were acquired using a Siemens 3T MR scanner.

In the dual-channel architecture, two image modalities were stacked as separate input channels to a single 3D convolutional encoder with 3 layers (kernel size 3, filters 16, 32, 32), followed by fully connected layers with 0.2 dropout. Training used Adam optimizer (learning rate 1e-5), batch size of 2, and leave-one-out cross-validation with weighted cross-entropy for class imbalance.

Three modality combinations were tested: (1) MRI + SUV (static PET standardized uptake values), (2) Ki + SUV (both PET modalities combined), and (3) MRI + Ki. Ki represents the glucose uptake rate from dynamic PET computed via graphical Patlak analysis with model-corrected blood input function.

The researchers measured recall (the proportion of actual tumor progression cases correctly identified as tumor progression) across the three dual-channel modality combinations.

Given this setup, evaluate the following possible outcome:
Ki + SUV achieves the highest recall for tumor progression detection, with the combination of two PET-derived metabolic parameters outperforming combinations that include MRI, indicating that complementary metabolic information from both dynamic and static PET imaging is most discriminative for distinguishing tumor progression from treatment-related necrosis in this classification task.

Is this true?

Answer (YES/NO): YES